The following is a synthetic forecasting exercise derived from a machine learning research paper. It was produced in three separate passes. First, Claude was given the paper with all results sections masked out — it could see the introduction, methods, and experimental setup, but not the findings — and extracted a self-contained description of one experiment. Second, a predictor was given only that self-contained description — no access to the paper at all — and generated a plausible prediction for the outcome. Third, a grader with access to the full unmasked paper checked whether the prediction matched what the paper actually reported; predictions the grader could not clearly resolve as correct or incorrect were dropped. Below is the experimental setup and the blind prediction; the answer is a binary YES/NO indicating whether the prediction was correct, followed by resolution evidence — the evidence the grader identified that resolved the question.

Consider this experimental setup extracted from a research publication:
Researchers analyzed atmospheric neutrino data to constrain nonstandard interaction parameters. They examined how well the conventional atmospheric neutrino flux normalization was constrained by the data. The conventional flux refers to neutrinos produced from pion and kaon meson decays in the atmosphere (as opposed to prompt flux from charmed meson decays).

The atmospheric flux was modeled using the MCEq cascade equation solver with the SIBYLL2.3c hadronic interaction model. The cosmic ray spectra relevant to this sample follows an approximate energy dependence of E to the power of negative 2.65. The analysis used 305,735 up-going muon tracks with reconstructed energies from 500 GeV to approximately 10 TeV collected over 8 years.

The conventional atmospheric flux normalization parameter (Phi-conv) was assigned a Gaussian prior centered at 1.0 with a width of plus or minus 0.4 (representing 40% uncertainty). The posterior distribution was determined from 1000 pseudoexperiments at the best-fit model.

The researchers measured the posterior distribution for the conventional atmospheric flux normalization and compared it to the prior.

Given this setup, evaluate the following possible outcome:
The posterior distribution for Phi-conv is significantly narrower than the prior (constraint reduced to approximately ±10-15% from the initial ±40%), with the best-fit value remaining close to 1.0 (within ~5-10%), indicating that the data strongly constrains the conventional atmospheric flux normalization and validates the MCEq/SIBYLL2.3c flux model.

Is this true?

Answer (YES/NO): NO